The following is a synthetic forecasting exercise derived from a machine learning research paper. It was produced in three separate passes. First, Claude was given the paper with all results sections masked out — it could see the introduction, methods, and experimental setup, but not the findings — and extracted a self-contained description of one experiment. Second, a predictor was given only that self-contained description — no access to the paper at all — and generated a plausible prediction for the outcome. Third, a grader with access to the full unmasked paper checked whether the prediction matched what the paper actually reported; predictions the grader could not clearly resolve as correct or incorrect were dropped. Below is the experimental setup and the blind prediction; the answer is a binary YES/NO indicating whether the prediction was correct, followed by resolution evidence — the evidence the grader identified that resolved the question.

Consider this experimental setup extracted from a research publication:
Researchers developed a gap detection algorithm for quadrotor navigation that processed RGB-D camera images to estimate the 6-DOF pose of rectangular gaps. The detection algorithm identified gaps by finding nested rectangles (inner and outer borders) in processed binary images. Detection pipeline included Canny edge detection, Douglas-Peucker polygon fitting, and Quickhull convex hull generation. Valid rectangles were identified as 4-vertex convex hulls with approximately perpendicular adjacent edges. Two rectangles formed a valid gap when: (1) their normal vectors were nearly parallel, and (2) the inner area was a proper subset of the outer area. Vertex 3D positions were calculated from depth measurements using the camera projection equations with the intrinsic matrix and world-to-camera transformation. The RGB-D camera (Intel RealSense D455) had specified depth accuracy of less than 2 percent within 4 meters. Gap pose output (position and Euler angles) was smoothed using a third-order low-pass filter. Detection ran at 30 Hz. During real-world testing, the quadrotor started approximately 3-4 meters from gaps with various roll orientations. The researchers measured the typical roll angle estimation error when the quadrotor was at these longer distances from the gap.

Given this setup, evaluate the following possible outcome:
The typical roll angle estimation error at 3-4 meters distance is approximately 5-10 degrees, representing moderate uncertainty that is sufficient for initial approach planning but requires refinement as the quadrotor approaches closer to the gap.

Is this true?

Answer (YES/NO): NO